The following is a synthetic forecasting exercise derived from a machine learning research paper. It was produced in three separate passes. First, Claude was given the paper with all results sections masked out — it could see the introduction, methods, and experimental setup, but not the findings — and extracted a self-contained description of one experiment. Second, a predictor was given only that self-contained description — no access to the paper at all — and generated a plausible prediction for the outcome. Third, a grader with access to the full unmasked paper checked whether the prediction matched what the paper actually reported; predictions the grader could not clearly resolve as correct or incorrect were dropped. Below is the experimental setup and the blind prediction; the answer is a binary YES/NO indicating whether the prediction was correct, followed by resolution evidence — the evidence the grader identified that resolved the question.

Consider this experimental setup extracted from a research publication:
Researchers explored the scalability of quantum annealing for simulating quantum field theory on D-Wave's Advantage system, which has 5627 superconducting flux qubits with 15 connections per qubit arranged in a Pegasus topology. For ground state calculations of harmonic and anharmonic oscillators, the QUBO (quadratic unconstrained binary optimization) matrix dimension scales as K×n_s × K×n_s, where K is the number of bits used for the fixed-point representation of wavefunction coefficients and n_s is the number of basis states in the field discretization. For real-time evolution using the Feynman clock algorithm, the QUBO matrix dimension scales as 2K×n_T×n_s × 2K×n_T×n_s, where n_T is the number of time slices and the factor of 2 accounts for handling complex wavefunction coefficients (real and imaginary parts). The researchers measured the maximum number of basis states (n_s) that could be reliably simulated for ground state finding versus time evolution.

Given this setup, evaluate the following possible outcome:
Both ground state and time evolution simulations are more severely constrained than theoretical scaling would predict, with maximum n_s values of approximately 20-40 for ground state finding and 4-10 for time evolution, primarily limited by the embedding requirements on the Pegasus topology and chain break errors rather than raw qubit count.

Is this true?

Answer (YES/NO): NO